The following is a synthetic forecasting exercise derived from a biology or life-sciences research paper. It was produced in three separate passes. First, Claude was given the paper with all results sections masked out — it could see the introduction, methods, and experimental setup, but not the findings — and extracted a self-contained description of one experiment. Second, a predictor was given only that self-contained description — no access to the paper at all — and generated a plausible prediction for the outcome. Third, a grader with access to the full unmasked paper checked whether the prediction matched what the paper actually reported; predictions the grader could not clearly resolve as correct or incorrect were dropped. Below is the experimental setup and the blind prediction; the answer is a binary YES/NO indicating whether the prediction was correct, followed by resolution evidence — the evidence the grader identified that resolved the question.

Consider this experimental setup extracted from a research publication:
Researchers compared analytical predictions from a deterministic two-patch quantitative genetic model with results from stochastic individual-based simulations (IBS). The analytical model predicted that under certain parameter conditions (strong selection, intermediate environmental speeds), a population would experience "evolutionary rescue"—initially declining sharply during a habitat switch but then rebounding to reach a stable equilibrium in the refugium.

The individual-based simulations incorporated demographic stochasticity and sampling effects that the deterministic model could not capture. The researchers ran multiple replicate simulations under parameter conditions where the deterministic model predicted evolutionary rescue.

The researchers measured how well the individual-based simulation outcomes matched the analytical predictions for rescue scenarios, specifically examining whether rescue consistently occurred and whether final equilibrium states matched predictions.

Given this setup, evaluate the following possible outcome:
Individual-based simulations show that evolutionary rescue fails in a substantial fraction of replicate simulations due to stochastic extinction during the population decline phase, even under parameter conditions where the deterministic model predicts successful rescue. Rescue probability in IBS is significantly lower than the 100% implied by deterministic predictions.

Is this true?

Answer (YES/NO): YES